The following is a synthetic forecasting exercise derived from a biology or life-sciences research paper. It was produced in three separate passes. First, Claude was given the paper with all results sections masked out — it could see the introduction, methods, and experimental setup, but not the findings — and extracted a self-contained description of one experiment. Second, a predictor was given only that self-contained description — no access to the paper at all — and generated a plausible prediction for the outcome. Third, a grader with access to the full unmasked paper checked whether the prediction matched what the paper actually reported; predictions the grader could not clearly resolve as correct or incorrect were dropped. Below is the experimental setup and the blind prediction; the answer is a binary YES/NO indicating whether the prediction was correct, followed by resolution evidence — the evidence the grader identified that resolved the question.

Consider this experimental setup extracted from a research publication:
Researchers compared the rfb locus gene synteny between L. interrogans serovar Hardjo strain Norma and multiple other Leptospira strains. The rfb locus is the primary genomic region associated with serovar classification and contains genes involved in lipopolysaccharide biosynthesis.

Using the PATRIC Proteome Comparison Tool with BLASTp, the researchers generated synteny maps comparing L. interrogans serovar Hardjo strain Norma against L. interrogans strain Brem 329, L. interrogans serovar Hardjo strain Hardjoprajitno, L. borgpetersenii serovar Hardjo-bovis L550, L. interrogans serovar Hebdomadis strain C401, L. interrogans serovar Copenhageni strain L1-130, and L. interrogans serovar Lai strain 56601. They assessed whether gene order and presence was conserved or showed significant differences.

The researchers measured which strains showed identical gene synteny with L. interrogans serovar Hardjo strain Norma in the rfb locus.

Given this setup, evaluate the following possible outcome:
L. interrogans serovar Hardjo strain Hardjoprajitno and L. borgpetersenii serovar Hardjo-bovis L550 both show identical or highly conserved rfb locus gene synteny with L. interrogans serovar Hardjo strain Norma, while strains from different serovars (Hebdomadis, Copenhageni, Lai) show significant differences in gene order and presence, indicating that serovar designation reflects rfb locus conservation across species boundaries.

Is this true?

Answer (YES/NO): YES